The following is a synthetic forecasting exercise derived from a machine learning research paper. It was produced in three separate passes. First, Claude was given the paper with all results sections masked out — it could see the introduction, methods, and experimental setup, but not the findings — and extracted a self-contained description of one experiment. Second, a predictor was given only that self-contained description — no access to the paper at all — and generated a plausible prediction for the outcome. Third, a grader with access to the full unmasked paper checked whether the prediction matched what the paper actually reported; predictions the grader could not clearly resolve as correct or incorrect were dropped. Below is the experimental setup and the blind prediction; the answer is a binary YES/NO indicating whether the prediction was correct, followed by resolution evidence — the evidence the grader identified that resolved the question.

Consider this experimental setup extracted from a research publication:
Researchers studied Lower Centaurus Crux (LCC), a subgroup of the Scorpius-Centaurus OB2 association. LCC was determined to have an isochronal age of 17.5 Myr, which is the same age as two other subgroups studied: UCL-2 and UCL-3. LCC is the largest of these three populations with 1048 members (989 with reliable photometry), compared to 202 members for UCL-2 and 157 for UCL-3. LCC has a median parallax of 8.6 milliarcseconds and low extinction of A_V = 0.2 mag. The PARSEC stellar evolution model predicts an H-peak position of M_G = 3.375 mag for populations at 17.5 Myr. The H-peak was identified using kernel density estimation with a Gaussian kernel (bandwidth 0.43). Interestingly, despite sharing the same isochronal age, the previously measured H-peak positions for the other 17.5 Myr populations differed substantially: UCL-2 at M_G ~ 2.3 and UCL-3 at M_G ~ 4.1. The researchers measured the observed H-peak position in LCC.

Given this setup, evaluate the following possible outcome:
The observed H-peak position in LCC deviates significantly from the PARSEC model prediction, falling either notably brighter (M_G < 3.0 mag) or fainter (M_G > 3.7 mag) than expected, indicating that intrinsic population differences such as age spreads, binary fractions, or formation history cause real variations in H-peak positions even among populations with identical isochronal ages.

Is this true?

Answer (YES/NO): NO